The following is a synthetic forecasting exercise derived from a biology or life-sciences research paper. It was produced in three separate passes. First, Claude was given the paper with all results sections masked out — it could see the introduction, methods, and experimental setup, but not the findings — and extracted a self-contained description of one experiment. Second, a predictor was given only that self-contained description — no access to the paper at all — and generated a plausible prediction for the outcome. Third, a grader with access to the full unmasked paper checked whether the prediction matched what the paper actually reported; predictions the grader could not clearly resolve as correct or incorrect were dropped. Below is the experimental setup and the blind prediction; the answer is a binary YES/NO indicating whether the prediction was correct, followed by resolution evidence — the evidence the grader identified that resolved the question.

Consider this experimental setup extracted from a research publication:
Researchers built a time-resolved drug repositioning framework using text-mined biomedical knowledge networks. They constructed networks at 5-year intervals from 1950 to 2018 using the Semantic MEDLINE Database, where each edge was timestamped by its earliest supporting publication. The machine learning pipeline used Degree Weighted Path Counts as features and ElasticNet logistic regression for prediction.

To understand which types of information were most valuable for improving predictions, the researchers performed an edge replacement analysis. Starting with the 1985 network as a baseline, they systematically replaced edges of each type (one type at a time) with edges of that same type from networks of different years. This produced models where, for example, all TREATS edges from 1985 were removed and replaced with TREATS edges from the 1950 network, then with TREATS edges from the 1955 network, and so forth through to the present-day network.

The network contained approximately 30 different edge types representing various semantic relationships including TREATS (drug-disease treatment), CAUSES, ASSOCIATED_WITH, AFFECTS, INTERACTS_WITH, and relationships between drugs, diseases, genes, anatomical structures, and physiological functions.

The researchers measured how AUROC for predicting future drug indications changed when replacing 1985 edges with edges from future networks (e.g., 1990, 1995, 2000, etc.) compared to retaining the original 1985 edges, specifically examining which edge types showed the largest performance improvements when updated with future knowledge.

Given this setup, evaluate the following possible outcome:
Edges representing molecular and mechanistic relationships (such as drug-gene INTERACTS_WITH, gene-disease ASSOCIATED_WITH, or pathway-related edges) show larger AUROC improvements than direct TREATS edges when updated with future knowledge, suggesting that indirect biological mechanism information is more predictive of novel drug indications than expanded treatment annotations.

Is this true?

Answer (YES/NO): NO